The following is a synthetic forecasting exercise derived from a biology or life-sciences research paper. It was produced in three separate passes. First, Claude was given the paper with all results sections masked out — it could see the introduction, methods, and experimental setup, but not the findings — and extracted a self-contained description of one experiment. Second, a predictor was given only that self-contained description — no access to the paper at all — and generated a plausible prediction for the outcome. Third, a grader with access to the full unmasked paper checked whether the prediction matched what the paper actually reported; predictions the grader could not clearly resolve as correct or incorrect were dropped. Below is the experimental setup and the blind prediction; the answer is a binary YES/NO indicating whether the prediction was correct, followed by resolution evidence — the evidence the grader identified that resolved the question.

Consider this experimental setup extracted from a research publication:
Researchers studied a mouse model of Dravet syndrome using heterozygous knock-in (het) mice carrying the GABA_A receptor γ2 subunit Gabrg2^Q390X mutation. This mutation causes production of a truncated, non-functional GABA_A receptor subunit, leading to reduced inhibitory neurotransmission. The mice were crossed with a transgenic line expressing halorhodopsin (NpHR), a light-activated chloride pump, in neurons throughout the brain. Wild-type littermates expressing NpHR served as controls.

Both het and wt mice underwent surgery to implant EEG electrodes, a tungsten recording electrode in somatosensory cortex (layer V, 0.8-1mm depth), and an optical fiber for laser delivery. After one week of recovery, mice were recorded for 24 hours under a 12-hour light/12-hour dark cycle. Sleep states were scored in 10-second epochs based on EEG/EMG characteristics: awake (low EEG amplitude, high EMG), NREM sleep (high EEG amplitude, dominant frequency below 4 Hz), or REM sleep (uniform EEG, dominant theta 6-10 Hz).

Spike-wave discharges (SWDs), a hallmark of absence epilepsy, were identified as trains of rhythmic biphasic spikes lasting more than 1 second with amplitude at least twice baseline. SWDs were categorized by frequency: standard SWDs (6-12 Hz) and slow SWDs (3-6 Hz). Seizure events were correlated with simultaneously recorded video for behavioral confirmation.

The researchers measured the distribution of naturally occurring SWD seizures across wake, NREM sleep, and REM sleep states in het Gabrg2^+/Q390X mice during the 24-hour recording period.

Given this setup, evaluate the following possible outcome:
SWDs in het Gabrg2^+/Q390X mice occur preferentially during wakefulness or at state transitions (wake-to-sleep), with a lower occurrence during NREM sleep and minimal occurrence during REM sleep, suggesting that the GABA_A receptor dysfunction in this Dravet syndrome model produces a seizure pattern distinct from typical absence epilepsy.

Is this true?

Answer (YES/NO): NO